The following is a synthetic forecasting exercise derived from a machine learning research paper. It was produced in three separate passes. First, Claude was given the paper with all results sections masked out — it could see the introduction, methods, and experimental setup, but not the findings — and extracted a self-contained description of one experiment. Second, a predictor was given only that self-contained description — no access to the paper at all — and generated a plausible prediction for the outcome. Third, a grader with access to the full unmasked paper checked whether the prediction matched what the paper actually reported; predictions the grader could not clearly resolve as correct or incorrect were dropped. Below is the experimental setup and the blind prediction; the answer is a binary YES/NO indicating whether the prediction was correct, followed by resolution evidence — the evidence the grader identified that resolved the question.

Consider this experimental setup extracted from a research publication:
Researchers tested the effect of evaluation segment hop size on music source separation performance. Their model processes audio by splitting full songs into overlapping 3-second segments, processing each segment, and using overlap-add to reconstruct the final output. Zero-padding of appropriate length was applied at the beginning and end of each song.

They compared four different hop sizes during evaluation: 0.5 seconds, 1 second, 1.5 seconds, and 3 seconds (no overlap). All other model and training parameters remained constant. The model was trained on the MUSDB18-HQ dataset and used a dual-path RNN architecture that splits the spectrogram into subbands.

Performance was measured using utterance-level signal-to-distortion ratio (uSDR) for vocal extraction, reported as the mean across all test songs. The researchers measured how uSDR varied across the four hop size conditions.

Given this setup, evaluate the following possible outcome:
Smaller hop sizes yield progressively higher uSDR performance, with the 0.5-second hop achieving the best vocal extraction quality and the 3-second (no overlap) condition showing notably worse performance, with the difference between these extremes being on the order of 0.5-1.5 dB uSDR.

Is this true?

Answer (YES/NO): NO